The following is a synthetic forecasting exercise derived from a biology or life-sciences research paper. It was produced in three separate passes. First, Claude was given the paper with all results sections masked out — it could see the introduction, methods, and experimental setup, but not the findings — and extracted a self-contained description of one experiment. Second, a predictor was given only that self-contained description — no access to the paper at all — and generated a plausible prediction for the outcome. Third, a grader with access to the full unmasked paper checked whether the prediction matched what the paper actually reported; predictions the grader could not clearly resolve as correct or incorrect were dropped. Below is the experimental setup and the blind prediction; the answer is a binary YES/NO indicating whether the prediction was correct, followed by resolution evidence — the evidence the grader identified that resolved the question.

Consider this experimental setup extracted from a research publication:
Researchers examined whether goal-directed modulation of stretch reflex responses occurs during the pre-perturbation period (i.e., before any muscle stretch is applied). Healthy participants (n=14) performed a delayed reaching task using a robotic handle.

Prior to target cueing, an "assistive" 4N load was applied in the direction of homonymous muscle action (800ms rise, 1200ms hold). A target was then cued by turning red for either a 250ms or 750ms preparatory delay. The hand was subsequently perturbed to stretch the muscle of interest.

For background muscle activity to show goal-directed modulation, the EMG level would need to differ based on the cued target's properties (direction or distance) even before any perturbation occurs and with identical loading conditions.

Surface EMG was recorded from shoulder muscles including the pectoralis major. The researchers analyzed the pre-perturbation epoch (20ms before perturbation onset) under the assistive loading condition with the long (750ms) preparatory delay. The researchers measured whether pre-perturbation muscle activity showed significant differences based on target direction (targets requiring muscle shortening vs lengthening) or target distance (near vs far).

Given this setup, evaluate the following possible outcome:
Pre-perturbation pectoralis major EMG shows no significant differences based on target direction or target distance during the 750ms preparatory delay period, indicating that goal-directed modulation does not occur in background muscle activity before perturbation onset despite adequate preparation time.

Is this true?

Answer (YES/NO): YES